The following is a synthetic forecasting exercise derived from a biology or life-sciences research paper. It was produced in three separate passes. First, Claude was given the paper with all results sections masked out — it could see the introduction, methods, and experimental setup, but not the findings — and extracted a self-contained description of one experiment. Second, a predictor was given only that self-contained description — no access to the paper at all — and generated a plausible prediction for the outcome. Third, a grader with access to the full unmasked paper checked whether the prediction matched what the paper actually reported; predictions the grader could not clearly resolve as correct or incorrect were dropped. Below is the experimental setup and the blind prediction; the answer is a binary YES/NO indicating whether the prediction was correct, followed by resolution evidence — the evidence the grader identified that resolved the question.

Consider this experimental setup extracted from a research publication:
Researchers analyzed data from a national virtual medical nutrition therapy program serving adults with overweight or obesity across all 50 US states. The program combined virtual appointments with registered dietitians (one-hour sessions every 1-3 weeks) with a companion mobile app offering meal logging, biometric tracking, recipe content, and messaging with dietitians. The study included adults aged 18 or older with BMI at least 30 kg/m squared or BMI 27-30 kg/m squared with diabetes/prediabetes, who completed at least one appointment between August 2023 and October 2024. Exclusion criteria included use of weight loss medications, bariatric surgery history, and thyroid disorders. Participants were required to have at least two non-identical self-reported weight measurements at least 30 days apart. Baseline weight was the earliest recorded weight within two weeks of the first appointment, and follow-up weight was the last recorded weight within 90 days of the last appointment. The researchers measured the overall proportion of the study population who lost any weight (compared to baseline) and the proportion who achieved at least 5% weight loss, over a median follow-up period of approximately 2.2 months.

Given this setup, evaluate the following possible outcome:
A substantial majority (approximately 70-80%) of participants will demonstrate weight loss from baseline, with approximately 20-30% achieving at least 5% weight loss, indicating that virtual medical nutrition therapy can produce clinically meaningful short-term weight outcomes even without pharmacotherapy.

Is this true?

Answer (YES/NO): NO